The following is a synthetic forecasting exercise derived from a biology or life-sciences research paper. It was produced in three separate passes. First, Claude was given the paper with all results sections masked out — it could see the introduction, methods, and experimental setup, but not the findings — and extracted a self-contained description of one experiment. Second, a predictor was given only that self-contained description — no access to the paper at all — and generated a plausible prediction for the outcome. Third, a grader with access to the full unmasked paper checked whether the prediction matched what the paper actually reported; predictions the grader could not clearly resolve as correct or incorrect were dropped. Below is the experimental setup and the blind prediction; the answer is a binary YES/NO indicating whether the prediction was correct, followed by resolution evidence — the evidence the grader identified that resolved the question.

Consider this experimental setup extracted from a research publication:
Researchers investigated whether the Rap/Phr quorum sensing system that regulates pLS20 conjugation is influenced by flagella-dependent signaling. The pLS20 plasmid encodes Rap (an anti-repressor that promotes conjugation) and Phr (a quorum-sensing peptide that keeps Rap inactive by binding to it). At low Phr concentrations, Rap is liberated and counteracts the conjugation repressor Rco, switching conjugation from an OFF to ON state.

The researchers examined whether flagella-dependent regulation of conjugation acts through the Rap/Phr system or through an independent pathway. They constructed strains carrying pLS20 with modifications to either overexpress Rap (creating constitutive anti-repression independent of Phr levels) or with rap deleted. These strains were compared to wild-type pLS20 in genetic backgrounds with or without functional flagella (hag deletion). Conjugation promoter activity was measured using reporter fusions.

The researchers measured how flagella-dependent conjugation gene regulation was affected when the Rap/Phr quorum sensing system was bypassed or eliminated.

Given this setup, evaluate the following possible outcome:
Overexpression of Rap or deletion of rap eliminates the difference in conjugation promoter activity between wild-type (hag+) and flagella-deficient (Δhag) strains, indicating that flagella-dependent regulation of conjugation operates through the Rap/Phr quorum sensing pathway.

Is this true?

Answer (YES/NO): NO